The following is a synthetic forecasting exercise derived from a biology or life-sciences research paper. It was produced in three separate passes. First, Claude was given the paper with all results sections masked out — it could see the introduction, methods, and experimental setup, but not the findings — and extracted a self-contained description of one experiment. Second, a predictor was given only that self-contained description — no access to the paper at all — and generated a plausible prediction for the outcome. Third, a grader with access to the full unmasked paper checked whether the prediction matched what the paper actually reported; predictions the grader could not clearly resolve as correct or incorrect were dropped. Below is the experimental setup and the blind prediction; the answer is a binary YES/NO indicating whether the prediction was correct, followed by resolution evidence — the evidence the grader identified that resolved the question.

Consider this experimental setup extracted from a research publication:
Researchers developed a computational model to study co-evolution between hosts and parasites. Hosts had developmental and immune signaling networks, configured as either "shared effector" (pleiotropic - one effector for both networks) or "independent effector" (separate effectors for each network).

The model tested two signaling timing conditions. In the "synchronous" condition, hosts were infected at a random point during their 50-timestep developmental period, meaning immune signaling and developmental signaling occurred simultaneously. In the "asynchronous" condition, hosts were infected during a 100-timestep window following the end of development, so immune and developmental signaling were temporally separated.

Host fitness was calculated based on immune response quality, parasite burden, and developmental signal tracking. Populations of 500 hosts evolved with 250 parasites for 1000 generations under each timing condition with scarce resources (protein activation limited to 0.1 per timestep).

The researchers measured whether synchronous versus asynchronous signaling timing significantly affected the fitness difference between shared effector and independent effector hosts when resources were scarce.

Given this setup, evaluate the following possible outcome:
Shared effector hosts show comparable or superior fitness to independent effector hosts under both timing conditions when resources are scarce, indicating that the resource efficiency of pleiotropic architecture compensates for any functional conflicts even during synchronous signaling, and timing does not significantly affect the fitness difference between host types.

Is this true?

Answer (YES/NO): NO